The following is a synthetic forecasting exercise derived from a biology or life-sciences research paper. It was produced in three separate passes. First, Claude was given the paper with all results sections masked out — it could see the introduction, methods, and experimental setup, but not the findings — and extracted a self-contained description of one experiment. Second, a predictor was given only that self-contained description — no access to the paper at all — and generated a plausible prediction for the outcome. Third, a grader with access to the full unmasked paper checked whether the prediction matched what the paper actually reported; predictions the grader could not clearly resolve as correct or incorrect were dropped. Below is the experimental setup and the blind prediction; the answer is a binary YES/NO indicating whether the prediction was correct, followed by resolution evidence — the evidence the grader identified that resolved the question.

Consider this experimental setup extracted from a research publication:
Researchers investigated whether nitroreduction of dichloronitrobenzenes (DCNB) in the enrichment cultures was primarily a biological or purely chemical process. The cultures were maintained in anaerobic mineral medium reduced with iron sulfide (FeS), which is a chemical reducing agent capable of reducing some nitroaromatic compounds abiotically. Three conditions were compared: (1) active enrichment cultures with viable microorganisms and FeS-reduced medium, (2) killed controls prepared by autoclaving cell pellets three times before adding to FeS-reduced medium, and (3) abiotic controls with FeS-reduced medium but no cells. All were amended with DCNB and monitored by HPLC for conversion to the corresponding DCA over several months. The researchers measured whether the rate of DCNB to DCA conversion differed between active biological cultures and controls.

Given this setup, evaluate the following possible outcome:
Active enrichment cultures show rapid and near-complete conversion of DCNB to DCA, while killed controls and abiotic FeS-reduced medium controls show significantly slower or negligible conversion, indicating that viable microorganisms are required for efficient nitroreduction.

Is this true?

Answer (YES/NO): NO